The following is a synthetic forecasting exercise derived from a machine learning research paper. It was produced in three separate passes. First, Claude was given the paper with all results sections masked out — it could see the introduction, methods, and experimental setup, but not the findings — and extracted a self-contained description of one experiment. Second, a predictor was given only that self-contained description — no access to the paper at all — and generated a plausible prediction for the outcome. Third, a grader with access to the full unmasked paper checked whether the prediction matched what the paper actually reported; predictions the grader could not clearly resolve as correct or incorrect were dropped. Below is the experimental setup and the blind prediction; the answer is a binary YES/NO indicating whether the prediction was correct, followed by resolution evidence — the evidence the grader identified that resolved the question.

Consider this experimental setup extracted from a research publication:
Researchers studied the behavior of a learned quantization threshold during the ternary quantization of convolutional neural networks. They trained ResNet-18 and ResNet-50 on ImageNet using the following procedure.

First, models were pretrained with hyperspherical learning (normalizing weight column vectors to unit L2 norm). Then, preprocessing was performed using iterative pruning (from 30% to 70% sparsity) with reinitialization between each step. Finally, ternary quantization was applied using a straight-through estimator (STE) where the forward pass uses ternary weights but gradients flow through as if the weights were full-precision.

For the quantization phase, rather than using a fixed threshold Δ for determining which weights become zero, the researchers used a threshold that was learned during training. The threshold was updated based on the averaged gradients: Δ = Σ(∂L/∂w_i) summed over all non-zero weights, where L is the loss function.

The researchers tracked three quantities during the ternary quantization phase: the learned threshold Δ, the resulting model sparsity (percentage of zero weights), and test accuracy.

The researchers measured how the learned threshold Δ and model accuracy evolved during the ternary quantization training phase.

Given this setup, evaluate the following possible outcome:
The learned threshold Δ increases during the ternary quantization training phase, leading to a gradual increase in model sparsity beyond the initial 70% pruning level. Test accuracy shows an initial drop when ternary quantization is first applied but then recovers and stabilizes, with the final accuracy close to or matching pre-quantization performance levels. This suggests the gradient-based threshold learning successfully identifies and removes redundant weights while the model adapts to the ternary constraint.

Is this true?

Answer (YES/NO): NO